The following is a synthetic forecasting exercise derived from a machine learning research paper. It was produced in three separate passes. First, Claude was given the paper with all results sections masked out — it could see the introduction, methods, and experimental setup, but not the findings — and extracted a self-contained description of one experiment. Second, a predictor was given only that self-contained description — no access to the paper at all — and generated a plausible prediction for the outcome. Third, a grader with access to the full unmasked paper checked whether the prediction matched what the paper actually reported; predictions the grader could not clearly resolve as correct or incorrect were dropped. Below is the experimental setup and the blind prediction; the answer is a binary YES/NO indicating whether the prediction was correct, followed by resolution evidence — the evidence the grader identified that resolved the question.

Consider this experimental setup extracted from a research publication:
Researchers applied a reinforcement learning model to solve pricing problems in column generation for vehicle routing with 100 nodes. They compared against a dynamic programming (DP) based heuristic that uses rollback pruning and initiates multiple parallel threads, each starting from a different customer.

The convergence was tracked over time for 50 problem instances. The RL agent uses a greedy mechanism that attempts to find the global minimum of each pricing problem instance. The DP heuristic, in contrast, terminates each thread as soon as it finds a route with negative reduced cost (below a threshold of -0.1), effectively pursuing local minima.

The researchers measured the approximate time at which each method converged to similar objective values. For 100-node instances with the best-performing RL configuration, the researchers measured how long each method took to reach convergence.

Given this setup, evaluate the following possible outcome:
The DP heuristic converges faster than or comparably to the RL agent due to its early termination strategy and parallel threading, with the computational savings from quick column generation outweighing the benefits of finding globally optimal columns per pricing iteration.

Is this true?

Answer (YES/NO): NO